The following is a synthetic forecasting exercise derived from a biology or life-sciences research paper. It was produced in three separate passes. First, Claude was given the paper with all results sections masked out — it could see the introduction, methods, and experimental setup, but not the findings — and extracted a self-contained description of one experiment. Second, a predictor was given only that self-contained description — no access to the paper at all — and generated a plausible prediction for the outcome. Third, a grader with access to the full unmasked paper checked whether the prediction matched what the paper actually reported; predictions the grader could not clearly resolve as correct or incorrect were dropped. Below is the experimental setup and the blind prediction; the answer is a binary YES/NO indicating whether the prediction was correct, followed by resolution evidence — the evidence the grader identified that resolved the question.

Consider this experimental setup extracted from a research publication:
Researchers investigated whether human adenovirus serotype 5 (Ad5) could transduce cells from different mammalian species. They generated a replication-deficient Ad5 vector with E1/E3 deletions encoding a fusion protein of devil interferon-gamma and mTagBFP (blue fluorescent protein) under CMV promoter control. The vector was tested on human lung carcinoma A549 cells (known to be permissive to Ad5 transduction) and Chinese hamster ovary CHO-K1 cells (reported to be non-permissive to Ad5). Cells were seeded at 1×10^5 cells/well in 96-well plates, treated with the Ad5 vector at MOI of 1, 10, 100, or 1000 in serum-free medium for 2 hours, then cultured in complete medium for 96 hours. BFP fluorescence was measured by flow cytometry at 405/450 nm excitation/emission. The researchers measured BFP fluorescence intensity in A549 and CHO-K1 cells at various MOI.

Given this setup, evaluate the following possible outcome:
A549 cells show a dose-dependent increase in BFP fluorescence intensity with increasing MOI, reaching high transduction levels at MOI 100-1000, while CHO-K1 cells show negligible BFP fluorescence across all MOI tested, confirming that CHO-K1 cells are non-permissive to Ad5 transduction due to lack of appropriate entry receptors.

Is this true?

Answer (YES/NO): NO